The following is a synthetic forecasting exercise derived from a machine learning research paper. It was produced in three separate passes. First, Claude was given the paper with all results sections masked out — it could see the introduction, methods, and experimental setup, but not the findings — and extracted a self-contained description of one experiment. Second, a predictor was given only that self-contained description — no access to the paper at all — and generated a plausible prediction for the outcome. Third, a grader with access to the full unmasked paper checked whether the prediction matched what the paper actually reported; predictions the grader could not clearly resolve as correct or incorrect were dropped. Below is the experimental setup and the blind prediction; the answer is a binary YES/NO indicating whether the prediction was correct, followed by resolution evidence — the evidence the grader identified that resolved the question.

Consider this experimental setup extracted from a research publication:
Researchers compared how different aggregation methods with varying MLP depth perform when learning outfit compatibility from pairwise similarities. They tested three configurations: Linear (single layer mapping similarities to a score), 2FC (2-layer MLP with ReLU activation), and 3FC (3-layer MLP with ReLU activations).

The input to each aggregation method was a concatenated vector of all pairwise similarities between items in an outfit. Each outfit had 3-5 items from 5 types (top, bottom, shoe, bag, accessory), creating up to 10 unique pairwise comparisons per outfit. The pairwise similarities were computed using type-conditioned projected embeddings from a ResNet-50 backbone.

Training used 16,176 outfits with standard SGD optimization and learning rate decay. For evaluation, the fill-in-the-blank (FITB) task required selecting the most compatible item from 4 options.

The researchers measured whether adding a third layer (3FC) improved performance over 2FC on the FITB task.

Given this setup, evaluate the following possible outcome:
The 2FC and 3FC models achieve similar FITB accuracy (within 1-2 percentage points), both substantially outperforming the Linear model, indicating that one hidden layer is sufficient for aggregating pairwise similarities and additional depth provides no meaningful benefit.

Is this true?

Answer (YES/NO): NO